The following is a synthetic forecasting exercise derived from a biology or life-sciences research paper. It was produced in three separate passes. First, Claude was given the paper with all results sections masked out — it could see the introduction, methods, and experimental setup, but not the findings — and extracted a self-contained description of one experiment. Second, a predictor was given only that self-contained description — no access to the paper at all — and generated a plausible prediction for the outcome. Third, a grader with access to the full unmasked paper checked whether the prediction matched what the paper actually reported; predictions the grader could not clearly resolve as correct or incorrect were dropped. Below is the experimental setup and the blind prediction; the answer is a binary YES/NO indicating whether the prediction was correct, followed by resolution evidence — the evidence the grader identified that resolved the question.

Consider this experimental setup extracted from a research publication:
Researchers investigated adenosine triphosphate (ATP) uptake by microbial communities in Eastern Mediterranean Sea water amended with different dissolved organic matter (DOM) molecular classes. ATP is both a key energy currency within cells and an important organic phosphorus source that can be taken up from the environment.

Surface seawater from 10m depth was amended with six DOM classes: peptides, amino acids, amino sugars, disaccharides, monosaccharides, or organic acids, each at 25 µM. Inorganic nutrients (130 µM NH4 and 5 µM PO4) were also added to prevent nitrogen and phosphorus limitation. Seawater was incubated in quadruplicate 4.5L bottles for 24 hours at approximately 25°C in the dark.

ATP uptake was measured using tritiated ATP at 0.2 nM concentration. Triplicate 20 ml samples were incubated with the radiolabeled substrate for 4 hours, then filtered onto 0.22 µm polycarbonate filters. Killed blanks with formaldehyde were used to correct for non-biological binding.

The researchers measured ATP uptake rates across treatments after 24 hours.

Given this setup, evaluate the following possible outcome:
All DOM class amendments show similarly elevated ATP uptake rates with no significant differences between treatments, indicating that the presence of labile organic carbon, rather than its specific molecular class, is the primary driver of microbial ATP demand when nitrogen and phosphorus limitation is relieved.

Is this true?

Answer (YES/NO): NO